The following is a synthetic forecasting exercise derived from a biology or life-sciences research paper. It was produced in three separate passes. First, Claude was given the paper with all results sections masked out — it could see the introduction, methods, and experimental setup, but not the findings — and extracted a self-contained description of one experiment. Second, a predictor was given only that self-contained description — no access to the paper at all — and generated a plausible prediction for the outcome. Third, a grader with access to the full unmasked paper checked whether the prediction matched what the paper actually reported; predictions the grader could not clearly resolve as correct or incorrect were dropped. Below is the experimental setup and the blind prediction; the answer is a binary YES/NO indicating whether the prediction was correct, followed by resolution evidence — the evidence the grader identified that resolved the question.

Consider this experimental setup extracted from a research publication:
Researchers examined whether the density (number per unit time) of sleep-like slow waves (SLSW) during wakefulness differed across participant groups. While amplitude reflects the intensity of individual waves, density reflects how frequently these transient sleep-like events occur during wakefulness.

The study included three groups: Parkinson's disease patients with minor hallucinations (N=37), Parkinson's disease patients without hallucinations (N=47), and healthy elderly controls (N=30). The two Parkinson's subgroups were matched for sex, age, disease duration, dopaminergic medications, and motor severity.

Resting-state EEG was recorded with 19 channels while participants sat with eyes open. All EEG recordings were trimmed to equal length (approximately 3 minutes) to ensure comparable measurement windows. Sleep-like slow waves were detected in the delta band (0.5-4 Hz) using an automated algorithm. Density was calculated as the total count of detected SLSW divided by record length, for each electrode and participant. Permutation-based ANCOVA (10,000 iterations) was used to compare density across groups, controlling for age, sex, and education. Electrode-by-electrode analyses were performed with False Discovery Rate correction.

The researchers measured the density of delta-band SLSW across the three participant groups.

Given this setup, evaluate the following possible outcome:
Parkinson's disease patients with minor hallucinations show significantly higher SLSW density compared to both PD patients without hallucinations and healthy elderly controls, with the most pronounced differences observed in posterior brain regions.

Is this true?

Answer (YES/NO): NO